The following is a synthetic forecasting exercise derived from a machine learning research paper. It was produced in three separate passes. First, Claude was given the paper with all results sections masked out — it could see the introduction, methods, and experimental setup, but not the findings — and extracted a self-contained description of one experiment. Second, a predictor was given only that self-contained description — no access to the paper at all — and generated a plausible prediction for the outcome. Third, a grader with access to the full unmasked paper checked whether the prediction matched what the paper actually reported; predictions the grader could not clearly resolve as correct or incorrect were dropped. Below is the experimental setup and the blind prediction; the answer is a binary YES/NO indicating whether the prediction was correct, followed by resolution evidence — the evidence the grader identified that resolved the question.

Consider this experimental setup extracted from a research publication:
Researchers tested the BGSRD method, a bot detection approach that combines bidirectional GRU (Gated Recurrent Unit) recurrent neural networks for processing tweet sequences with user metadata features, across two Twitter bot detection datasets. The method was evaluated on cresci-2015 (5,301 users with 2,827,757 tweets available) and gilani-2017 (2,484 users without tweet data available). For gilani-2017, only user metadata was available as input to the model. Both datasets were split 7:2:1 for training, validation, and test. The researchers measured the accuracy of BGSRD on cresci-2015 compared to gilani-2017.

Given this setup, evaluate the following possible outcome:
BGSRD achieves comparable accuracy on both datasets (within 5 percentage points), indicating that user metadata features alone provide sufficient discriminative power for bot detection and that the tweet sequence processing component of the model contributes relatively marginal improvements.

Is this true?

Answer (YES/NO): NO